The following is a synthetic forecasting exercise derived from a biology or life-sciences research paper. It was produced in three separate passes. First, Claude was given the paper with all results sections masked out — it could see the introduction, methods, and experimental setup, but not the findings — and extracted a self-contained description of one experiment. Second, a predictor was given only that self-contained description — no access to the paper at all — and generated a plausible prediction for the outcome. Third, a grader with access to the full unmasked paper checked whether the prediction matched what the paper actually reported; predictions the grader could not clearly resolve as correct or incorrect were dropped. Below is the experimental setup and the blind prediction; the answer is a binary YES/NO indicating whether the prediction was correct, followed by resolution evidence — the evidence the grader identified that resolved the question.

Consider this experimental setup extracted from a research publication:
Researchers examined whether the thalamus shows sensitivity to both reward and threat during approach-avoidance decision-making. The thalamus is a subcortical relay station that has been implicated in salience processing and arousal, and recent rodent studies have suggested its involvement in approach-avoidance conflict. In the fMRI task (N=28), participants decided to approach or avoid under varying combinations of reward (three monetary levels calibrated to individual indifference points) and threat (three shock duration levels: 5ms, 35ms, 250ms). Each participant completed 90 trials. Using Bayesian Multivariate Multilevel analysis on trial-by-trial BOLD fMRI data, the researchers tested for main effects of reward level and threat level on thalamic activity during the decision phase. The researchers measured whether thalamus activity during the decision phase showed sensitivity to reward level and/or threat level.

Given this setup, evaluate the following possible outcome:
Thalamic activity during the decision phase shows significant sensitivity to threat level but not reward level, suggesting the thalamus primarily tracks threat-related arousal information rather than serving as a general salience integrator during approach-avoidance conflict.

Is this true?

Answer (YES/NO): NO